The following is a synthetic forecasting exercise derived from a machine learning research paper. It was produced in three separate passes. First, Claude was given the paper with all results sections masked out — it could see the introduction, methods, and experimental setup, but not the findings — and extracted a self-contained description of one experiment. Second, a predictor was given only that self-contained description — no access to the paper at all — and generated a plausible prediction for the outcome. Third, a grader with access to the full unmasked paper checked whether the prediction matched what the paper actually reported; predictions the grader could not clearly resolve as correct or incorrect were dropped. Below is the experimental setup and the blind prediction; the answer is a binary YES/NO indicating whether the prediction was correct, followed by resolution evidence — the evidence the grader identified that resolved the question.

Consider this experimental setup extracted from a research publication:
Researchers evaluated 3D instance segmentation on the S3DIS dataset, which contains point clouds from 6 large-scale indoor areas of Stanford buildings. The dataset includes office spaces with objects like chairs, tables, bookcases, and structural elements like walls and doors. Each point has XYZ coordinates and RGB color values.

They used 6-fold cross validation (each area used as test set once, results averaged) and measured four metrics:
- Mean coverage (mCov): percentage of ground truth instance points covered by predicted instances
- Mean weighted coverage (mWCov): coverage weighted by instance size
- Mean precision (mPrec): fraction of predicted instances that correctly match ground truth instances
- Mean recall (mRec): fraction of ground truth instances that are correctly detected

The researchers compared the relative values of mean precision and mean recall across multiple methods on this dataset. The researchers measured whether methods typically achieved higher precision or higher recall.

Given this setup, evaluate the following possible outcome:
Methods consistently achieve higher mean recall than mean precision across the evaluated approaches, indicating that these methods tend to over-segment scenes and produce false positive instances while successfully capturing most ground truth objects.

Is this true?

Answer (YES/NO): NO